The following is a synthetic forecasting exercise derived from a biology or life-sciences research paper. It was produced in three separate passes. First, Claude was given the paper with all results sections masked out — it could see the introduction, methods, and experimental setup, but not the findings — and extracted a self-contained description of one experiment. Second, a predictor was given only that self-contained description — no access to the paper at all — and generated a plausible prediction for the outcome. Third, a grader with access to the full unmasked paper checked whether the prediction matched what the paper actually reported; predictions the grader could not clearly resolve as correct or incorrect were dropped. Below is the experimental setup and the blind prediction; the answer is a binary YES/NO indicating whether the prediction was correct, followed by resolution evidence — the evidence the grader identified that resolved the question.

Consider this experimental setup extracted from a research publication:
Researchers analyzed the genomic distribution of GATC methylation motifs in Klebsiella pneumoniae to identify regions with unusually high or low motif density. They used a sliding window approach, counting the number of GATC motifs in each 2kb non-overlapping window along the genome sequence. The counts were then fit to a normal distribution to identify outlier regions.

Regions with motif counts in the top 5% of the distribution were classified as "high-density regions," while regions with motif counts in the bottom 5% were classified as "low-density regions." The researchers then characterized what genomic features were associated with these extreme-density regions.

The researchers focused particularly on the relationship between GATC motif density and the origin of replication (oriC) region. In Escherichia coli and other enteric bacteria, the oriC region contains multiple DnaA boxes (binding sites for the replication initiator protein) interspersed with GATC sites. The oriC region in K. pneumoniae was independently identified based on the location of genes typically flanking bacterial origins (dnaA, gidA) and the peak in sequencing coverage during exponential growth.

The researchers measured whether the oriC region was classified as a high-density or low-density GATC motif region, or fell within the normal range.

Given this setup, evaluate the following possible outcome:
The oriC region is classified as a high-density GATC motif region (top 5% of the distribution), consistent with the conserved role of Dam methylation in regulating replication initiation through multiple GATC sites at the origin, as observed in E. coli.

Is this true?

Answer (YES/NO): YES